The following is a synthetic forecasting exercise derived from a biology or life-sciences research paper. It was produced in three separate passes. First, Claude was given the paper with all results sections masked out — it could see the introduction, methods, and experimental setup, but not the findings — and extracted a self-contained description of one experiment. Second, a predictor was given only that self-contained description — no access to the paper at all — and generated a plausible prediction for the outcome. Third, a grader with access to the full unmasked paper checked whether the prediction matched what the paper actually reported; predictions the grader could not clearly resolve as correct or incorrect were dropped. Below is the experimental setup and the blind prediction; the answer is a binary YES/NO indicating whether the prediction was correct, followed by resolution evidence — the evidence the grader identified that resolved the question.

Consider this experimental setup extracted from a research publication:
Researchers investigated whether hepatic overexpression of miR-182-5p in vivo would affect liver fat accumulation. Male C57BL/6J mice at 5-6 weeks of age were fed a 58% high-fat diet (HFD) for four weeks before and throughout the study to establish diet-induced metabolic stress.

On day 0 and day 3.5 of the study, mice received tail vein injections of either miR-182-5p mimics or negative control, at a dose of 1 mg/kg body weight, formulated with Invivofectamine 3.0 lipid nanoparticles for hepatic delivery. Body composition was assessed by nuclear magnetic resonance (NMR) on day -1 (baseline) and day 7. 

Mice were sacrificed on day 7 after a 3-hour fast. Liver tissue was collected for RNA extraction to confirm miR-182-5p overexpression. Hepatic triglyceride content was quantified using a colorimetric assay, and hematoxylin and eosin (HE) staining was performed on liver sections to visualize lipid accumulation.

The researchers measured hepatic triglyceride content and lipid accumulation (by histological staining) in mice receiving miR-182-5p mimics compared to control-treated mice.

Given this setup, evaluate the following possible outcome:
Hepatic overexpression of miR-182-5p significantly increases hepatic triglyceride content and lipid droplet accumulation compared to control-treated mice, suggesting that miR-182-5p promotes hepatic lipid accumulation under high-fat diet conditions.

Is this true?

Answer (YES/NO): YES